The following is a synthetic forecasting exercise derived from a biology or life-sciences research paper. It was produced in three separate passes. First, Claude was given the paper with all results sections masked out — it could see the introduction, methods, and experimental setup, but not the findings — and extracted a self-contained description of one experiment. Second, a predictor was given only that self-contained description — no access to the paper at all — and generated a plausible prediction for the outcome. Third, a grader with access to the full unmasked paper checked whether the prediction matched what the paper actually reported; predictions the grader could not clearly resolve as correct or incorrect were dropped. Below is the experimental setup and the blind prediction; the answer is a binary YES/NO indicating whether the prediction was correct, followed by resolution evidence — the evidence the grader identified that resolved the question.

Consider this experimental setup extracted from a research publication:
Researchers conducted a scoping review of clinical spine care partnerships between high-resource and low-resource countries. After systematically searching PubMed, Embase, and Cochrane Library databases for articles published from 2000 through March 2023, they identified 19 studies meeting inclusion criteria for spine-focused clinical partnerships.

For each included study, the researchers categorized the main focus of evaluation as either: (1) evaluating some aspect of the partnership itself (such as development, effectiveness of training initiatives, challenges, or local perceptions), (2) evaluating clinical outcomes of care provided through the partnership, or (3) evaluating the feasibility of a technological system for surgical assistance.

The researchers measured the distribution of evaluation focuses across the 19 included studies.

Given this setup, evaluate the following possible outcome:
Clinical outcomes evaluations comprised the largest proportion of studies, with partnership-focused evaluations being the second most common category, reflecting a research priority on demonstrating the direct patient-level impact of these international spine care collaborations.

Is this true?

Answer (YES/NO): NO